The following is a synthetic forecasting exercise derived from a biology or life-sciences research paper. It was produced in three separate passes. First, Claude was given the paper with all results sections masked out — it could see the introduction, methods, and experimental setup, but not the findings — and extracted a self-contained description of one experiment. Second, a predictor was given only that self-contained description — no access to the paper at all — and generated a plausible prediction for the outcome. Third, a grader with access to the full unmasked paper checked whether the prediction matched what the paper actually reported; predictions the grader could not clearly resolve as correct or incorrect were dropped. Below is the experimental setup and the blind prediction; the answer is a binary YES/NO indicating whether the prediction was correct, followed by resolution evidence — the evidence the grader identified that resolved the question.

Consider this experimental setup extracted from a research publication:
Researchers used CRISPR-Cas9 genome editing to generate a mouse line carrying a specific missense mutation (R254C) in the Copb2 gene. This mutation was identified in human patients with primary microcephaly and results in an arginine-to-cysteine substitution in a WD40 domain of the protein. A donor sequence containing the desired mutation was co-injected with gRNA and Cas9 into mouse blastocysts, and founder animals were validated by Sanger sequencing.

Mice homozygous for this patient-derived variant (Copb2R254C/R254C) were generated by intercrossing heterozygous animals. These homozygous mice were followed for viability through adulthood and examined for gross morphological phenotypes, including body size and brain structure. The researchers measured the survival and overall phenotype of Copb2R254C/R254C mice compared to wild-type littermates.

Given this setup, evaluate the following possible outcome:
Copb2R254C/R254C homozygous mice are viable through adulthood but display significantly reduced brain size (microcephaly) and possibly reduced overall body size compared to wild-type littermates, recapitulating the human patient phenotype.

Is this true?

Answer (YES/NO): NO